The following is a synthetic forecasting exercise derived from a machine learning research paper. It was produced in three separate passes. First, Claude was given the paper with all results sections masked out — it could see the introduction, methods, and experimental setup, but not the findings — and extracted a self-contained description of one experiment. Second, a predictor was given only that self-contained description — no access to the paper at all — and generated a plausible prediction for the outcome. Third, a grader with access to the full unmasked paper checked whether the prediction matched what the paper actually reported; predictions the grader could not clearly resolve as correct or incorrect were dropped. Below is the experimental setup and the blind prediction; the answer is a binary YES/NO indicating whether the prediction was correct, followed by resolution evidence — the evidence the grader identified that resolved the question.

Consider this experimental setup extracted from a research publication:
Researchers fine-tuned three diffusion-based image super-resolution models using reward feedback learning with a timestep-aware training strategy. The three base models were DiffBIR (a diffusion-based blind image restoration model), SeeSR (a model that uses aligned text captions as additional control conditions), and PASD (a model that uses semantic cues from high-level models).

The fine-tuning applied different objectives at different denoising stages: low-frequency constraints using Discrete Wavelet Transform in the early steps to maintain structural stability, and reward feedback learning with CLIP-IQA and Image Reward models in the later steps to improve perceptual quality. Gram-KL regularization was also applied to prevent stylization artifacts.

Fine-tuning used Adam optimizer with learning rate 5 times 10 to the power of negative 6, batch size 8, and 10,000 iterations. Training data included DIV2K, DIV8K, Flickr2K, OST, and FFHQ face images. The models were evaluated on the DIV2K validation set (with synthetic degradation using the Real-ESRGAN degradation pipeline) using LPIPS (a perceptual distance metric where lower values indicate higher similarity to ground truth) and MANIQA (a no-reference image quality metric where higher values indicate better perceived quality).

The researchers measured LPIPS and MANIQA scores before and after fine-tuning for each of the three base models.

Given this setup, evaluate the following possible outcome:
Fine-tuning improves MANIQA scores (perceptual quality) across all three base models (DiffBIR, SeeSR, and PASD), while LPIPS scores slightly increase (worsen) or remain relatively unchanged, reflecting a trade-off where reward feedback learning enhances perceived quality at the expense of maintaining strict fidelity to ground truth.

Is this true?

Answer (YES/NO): NO